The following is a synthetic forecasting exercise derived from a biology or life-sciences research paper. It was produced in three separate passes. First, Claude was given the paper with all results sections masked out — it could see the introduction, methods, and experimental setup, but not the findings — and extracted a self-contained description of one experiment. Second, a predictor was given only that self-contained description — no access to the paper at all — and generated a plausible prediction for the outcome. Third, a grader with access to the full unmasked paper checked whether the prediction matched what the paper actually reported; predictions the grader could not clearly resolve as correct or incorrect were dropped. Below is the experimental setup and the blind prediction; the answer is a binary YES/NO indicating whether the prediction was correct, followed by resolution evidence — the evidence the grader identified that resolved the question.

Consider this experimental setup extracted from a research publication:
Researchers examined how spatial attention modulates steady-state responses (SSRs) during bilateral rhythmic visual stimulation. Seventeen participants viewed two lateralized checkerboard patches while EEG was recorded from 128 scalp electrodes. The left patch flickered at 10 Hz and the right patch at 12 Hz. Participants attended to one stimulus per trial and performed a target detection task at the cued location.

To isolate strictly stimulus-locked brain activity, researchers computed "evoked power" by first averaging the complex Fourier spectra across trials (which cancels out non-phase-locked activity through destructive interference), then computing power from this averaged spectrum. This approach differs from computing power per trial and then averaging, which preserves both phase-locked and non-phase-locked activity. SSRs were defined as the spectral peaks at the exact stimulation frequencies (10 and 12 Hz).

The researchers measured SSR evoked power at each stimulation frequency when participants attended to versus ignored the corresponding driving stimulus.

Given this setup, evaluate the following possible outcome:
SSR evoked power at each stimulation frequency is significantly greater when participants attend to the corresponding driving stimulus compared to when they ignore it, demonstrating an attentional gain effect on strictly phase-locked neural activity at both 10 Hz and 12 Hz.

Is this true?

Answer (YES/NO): YES